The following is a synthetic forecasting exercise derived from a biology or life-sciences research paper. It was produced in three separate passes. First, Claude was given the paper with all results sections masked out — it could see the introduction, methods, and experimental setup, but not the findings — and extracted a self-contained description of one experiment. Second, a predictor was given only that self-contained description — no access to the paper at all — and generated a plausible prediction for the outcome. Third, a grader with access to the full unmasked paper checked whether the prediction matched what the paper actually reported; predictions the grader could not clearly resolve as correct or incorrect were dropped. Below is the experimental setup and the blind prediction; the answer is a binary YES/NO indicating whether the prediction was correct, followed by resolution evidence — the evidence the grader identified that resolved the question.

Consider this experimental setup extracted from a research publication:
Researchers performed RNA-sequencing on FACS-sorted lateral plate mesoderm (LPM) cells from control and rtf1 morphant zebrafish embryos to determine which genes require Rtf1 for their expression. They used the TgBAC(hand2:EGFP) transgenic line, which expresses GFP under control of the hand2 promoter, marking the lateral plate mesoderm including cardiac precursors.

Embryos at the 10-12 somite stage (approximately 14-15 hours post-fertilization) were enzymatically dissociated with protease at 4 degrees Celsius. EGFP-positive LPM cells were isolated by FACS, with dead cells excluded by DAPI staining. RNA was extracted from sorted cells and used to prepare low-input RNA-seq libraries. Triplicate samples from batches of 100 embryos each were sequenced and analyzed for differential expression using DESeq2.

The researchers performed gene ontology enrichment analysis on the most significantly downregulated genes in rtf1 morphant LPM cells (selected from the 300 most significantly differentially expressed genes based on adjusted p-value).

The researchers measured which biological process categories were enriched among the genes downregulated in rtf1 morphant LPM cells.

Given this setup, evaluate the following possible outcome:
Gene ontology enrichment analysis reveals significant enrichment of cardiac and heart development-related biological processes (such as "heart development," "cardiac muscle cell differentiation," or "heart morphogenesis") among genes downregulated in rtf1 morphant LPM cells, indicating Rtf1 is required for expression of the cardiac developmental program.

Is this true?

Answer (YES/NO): YES